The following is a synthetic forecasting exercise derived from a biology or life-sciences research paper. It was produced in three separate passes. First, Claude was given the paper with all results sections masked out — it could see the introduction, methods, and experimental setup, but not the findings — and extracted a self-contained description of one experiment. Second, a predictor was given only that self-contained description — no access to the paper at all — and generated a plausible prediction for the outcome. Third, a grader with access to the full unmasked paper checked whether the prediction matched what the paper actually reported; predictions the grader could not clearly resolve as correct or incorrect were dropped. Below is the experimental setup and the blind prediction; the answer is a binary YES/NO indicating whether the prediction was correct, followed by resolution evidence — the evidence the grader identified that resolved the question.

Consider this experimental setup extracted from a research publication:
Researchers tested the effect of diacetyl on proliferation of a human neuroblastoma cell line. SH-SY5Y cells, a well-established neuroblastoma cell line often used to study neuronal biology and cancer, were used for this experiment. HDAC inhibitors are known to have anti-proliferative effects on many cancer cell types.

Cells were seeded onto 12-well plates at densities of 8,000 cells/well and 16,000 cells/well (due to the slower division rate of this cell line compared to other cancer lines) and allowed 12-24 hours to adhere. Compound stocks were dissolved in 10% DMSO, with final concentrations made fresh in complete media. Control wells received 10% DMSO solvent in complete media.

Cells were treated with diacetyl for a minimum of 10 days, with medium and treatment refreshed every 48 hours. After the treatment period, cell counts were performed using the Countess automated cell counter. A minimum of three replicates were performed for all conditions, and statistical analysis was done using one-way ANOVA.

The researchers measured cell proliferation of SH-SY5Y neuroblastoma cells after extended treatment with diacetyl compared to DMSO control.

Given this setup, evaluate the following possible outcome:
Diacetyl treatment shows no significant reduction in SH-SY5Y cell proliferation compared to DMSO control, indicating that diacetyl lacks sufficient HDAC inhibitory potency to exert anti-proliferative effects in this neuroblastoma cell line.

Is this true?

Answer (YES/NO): NO